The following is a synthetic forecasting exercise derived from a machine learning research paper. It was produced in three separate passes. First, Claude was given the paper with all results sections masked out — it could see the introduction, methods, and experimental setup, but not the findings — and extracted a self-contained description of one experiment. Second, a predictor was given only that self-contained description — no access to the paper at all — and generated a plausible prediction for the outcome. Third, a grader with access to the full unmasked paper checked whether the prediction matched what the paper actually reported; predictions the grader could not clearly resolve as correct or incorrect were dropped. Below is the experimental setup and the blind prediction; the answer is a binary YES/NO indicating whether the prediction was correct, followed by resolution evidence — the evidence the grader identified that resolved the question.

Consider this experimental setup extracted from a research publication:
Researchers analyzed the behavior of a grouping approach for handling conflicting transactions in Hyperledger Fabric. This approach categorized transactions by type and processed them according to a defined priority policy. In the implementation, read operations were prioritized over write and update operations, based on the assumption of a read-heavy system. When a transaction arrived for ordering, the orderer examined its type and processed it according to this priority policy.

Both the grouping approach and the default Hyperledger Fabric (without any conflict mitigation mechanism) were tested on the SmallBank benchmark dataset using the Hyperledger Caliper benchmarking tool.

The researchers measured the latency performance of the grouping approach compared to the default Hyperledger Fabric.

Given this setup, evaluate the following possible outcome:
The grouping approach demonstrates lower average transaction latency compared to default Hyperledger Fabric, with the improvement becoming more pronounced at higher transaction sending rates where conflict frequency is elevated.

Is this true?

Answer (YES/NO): NO